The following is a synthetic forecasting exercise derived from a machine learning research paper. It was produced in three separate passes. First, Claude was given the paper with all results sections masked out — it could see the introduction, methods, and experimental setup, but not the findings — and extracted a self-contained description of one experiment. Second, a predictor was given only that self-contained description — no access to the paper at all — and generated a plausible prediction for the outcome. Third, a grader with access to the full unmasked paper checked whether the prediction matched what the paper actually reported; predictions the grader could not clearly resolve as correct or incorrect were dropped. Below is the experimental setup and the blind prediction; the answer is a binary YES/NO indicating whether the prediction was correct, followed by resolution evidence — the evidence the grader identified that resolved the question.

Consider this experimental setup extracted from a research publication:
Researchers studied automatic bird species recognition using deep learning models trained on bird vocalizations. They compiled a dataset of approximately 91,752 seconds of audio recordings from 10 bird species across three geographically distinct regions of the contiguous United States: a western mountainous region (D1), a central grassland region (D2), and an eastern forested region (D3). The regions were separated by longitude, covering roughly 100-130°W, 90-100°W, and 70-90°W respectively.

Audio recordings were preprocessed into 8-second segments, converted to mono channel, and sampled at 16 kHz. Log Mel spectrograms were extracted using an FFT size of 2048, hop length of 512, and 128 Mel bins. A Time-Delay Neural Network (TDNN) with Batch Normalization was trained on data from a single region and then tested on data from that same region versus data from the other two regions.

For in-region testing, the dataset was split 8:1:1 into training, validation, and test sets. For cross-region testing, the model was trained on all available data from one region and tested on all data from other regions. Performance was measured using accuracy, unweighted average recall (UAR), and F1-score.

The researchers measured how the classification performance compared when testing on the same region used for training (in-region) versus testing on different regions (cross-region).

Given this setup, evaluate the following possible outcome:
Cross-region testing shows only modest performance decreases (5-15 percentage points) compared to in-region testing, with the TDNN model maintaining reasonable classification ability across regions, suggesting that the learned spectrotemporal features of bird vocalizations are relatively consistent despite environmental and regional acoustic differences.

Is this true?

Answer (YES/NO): NO